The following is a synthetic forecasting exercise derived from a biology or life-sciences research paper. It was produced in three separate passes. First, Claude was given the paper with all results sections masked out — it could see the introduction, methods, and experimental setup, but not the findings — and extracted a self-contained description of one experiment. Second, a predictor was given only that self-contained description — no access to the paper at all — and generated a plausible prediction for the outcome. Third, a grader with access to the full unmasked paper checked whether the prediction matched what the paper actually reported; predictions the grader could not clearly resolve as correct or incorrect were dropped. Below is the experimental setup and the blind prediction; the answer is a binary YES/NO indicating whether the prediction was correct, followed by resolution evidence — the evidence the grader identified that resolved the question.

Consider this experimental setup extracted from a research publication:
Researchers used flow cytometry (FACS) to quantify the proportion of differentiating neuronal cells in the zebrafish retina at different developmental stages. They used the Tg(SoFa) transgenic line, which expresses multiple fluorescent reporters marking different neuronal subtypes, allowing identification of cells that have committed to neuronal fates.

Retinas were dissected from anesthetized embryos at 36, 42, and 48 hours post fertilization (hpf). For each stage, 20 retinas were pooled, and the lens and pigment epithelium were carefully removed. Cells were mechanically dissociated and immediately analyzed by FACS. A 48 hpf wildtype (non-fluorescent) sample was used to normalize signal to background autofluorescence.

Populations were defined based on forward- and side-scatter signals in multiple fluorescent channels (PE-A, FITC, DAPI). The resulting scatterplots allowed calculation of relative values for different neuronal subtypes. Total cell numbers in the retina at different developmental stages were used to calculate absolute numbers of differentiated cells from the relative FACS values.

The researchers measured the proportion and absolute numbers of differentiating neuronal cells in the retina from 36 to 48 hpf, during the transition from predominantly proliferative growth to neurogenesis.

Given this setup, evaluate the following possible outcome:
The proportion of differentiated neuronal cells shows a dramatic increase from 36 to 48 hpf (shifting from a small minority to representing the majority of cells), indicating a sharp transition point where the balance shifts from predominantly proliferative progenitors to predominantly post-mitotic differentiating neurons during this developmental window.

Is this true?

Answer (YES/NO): NO